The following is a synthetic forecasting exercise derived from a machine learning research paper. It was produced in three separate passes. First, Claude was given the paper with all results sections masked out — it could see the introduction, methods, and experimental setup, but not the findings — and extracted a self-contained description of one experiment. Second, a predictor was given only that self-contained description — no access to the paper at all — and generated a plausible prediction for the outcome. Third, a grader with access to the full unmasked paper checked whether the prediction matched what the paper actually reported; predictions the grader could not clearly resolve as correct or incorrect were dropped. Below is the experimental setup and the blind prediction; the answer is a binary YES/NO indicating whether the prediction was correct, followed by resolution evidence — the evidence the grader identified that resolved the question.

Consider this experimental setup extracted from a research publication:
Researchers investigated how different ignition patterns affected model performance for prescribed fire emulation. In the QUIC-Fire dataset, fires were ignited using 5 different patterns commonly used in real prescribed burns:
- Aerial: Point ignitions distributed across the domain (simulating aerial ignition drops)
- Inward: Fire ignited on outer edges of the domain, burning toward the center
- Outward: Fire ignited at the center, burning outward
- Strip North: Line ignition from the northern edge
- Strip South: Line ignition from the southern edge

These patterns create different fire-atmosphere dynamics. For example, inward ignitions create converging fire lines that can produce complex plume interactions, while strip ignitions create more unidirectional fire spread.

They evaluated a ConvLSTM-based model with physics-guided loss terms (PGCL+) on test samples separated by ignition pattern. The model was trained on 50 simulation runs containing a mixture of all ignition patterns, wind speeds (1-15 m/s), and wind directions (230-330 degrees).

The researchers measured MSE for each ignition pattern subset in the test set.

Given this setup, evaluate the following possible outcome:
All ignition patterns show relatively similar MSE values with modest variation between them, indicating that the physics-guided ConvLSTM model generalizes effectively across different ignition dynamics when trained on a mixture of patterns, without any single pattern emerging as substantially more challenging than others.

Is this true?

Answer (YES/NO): NO